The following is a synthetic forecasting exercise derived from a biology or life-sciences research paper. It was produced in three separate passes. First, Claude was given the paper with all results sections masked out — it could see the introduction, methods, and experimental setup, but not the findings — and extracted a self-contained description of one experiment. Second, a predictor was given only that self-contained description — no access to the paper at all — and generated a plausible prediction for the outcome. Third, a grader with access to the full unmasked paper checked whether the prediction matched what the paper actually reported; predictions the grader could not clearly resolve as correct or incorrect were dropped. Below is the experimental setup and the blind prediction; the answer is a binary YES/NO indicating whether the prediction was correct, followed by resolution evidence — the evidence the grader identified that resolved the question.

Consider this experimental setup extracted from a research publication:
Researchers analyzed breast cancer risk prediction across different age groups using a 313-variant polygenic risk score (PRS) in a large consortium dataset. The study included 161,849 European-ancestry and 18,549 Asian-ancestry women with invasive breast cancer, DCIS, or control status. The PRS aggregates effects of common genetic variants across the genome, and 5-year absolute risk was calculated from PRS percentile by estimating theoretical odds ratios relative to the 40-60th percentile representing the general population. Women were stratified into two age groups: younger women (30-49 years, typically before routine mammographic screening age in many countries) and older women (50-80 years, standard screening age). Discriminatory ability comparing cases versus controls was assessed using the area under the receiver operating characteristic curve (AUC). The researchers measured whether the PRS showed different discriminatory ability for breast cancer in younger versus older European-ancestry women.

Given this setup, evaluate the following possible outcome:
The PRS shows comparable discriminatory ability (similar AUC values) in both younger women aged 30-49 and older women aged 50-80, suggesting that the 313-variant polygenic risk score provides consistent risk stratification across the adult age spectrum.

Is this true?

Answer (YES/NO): NO